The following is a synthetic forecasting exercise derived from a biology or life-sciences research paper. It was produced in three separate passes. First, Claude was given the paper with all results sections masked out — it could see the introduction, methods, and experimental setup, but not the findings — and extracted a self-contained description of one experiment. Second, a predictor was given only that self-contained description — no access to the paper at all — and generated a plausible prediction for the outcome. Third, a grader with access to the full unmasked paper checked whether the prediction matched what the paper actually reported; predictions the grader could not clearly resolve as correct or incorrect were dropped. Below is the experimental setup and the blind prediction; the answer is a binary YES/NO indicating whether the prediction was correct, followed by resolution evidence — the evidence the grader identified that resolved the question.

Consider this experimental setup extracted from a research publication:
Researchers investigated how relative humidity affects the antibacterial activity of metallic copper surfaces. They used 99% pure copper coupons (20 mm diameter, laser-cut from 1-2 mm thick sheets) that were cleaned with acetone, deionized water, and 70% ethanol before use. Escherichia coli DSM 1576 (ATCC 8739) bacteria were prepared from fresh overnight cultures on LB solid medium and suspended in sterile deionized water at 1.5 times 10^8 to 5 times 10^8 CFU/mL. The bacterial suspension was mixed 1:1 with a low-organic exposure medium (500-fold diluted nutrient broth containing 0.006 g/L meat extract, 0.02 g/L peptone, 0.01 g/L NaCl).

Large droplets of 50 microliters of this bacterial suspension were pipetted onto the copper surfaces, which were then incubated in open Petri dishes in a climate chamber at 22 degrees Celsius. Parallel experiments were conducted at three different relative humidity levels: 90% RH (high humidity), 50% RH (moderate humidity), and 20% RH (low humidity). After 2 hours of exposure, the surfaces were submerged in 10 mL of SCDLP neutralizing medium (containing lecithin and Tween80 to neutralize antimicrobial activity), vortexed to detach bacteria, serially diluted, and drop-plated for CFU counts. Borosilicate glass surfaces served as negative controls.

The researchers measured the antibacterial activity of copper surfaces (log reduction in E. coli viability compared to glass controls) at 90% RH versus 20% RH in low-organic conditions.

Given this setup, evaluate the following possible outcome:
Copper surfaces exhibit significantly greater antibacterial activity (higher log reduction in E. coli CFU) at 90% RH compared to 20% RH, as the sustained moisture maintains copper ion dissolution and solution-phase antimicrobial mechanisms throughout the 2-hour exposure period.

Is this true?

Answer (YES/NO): NO